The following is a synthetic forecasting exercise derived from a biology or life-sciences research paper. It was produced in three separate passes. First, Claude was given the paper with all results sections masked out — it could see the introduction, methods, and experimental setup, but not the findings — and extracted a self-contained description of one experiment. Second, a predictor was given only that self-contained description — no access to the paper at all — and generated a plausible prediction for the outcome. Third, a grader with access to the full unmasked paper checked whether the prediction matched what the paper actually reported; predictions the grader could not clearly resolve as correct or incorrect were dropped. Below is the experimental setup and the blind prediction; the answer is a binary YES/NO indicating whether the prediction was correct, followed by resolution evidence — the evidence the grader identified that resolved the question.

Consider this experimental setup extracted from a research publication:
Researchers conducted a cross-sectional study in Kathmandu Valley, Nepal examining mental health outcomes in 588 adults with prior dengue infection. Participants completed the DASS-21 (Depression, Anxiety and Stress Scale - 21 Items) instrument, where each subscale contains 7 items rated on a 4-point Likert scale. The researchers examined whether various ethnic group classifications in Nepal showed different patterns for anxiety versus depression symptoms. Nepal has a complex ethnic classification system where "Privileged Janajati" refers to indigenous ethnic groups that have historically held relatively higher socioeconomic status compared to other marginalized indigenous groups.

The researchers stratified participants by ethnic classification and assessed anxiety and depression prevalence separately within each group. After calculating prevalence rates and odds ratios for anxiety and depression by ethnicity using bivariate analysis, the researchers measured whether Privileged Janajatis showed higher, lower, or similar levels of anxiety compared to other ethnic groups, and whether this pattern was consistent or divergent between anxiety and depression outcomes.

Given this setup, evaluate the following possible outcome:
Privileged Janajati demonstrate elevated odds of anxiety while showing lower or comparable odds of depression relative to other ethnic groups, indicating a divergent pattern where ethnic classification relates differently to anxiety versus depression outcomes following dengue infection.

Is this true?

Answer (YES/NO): NO